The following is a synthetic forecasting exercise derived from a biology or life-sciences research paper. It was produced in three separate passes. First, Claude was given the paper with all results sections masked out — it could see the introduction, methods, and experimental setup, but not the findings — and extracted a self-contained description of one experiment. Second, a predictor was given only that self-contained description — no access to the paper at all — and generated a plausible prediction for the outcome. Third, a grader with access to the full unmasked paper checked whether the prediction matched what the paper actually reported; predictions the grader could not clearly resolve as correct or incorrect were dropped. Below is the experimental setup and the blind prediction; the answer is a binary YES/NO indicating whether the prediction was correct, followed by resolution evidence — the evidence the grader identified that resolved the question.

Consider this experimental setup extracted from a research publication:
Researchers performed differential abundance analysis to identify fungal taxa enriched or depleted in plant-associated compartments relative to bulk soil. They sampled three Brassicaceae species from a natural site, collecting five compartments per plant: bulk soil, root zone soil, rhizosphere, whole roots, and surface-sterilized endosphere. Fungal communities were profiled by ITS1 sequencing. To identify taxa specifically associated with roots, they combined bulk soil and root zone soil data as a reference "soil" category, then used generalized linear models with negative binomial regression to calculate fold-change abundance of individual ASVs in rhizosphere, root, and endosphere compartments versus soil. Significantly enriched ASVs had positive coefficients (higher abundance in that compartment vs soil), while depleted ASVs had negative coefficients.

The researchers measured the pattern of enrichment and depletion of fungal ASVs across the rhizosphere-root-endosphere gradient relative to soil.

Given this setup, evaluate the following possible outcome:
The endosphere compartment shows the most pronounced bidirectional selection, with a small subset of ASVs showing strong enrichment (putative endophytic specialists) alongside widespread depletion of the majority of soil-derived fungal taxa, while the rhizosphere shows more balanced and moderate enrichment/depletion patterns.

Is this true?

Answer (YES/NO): NO